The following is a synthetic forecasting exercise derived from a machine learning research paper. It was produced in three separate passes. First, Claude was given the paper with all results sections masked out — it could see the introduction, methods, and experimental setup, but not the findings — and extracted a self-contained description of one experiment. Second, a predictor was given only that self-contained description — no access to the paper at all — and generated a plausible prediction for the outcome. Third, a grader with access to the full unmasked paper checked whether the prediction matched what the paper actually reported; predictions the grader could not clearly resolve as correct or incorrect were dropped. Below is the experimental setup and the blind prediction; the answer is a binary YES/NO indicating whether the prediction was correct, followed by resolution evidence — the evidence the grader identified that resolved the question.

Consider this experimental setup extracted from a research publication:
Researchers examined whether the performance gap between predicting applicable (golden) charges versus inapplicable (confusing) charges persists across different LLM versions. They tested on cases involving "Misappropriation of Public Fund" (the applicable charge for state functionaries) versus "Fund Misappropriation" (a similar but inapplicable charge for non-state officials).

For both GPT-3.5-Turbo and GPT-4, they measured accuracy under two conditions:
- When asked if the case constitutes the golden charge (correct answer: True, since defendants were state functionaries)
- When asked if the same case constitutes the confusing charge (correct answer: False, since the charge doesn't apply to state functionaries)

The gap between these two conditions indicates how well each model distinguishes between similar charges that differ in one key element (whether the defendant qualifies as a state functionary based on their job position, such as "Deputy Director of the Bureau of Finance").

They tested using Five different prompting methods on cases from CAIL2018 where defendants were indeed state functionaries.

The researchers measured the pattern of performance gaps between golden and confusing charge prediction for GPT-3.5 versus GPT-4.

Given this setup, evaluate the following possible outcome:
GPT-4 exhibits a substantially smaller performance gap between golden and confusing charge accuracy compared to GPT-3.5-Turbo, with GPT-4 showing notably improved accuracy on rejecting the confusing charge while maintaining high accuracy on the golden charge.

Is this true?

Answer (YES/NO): NO